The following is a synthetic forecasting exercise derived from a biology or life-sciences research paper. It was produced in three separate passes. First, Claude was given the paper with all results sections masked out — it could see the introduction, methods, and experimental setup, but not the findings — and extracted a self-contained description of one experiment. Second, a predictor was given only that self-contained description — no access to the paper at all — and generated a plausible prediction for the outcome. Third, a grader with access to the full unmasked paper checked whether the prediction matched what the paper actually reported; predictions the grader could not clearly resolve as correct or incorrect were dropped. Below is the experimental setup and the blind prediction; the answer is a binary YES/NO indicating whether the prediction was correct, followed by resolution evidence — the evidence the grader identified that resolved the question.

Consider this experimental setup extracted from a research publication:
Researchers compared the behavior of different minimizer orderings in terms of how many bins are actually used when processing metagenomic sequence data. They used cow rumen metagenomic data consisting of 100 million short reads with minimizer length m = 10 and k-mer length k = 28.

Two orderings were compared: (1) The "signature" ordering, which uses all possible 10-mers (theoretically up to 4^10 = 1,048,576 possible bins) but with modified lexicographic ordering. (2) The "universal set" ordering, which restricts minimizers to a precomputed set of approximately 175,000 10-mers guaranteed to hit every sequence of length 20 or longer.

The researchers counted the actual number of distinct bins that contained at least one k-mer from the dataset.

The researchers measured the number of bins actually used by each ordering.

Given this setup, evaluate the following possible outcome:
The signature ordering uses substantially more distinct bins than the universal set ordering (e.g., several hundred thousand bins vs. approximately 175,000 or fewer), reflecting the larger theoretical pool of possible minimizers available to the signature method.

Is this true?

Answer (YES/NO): YES